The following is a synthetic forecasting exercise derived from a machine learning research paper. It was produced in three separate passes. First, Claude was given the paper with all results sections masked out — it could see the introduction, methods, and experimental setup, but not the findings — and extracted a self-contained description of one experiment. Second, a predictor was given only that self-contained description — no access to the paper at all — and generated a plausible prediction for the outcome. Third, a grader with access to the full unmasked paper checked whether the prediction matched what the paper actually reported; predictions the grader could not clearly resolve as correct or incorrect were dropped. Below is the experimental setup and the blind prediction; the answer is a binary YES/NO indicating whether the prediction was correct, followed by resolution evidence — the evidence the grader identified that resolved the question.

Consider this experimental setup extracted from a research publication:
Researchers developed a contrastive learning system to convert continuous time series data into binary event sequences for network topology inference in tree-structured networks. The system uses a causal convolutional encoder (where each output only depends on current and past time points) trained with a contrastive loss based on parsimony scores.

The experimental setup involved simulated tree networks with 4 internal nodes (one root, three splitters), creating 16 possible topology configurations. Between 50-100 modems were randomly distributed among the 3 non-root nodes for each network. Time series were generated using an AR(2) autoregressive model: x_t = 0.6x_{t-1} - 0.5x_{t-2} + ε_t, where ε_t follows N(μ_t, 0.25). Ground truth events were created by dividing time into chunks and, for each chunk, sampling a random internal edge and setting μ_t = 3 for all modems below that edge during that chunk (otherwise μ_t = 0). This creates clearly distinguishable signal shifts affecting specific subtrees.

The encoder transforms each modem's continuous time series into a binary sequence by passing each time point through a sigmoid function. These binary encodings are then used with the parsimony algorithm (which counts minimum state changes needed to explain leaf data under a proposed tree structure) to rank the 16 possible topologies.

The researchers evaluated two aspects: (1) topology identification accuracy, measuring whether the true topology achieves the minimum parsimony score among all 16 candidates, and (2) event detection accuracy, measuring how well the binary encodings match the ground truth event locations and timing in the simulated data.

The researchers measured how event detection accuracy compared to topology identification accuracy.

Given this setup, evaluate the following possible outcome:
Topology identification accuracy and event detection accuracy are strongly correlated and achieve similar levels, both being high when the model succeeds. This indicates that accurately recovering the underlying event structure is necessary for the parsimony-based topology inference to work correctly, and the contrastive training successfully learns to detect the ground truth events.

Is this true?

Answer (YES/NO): NO